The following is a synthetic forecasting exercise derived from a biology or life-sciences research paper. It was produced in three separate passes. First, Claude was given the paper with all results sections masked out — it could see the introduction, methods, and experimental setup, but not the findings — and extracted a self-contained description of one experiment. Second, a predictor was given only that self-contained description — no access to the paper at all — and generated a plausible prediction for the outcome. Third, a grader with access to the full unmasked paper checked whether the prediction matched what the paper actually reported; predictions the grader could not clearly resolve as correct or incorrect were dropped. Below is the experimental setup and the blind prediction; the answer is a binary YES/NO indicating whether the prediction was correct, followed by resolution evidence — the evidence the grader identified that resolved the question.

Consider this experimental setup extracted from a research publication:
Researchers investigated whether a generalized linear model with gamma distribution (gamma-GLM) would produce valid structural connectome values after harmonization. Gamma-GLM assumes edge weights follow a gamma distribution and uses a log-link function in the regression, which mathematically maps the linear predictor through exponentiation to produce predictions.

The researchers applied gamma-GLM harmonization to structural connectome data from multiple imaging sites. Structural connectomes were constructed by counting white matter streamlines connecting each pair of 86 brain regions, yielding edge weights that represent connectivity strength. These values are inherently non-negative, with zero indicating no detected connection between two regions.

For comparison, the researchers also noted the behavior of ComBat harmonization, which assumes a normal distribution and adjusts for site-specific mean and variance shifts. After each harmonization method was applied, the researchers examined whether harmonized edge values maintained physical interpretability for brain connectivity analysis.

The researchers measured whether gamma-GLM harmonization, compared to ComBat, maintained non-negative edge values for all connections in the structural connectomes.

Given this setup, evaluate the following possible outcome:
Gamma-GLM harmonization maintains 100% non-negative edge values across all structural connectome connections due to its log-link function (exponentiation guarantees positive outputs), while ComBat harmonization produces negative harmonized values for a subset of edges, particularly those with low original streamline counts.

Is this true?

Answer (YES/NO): YES